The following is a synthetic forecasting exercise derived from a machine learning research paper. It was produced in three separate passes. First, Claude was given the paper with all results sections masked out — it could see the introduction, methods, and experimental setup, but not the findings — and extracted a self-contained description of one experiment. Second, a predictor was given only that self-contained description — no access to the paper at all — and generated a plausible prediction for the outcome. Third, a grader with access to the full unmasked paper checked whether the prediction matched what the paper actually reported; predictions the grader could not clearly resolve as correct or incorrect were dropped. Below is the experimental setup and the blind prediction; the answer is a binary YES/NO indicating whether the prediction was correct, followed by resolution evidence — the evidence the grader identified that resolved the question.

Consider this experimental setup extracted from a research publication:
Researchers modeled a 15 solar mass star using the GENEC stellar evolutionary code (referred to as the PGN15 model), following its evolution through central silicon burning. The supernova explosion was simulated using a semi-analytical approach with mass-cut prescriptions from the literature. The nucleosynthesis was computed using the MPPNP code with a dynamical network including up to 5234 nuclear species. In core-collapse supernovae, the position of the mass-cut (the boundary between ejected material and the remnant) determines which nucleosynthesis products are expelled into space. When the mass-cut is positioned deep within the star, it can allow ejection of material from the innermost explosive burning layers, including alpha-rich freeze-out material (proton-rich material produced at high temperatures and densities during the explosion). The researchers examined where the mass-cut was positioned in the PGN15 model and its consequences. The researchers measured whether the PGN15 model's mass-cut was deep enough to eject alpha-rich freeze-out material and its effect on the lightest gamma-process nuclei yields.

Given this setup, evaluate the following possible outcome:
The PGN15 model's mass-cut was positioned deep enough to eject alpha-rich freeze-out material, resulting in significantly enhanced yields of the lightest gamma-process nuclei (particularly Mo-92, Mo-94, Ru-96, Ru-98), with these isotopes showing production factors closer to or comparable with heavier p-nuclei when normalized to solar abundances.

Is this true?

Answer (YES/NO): NO